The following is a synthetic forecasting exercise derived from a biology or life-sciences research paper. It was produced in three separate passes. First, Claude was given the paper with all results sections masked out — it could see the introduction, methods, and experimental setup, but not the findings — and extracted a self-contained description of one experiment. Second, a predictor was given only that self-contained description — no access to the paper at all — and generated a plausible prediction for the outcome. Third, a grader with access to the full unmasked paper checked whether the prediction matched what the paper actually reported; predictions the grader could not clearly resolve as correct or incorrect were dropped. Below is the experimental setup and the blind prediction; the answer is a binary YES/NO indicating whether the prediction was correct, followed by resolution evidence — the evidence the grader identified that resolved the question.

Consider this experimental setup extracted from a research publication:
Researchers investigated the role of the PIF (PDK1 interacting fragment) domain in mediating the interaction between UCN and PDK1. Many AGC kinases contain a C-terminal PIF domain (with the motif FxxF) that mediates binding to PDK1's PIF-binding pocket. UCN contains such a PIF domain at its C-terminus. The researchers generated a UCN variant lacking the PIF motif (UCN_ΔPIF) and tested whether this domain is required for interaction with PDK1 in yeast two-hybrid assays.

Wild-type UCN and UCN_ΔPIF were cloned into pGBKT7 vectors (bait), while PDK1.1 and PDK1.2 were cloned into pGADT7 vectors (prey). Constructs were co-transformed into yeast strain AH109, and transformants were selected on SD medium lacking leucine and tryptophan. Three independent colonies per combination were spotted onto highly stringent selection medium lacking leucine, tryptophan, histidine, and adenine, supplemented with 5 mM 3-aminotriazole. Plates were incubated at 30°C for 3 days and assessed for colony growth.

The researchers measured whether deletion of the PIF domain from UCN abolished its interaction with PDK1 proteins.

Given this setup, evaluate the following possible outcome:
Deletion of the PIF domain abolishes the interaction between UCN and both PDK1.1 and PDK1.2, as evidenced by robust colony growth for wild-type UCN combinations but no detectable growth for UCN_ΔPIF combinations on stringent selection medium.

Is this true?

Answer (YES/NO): YES